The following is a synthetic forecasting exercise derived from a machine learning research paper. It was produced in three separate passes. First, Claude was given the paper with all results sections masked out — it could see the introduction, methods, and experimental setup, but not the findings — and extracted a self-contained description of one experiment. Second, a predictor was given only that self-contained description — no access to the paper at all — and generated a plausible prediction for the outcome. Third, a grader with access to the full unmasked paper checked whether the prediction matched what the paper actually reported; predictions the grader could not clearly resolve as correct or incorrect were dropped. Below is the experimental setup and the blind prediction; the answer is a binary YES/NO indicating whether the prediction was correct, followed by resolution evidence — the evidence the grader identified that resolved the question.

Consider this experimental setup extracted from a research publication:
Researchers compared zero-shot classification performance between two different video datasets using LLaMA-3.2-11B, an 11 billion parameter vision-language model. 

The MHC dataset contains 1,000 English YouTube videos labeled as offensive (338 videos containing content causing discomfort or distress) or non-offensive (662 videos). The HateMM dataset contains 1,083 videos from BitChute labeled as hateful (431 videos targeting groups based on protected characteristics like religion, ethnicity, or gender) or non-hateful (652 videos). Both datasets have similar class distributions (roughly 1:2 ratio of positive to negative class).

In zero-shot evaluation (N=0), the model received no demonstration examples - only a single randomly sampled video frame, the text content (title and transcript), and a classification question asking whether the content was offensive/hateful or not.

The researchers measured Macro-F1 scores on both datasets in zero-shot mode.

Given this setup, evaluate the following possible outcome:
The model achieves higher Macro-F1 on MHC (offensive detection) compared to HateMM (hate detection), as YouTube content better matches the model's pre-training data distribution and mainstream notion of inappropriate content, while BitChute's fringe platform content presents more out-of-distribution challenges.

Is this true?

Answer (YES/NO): NO